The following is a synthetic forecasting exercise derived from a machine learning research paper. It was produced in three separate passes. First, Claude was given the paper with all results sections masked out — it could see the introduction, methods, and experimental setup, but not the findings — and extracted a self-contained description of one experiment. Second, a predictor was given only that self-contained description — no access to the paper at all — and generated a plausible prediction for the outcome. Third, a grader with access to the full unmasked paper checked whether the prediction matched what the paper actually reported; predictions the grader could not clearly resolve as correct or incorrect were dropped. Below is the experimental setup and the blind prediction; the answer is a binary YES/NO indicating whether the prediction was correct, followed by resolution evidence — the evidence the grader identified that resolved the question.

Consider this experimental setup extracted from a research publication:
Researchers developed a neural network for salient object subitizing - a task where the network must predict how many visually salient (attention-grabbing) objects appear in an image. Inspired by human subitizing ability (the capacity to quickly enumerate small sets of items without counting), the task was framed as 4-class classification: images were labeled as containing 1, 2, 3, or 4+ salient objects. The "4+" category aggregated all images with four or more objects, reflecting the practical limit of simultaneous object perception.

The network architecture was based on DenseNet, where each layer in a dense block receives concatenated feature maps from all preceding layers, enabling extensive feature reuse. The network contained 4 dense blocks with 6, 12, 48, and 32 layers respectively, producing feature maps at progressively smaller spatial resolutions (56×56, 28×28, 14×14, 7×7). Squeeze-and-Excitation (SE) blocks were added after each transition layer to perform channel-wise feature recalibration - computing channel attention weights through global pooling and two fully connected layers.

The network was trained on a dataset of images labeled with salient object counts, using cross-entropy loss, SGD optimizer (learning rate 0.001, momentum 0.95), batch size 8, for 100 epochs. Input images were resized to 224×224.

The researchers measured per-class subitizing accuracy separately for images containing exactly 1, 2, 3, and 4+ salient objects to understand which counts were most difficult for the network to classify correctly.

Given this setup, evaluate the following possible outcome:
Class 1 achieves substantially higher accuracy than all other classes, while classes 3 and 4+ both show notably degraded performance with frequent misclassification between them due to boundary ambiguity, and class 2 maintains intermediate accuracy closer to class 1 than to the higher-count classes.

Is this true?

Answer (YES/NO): NO